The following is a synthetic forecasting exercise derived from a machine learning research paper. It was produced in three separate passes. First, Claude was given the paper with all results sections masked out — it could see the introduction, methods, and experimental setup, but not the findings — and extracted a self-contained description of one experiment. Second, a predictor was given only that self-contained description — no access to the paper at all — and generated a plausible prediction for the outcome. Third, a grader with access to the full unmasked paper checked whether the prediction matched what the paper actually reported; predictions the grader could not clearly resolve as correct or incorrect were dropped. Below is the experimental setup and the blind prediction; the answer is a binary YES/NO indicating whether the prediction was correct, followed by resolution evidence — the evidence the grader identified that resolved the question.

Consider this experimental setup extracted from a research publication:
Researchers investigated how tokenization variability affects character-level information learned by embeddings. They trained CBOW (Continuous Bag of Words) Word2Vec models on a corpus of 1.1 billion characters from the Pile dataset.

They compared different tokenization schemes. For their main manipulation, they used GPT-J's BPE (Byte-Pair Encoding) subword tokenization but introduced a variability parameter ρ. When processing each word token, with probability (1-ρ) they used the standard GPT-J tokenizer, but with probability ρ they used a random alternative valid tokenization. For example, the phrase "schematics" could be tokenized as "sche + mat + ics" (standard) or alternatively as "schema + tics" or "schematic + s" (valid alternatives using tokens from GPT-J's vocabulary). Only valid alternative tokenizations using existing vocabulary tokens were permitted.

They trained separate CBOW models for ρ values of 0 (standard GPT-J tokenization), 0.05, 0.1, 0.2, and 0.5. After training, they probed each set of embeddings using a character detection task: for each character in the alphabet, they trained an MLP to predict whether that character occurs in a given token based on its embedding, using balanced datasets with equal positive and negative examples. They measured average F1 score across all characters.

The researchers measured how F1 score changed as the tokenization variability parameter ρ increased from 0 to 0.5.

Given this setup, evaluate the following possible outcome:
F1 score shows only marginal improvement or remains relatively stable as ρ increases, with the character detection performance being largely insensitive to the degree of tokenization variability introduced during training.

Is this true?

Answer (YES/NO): NO